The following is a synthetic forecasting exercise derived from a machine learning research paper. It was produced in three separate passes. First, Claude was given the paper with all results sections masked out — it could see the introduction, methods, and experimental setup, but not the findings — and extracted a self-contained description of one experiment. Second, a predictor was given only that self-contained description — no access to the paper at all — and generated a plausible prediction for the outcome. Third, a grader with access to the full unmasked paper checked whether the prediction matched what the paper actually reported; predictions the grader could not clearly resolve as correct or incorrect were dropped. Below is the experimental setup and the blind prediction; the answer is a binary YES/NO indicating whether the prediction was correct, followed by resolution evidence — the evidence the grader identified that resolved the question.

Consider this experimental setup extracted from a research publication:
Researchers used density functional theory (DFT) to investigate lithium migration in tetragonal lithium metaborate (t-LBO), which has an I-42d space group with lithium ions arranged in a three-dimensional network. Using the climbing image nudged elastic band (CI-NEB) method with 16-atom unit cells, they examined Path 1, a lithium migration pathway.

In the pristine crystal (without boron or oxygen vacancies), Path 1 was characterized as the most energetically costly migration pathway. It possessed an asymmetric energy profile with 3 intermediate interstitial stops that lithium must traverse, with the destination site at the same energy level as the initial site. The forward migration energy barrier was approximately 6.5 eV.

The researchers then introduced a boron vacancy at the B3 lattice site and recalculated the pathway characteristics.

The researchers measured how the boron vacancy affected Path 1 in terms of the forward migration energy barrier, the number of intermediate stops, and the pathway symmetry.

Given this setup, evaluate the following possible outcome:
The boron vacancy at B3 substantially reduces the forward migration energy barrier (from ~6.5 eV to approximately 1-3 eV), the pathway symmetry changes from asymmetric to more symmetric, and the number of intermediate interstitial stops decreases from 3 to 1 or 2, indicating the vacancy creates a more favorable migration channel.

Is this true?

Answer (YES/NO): YES